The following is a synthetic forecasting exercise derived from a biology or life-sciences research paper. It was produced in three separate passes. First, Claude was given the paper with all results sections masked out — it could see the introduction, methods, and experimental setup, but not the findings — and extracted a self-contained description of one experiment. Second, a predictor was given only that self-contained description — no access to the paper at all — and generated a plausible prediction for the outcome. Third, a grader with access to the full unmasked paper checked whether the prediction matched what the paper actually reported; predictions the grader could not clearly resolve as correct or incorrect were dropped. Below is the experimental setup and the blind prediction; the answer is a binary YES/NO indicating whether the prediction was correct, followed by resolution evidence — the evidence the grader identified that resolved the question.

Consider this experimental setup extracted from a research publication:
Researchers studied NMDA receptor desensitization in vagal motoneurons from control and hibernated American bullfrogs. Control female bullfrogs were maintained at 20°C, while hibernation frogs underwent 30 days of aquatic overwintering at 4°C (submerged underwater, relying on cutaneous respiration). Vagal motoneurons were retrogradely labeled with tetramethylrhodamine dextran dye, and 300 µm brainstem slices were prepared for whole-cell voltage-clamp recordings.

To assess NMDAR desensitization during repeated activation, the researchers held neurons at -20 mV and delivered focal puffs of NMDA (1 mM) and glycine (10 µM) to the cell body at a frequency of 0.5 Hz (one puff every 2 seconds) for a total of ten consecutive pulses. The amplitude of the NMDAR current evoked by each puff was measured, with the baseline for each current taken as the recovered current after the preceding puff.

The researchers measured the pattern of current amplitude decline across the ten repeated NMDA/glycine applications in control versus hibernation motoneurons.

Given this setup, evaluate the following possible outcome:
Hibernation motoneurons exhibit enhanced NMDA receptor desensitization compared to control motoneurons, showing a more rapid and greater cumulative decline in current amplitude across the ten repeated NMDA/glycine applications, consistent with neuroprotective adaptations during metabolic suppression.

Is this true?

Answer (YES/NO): YES